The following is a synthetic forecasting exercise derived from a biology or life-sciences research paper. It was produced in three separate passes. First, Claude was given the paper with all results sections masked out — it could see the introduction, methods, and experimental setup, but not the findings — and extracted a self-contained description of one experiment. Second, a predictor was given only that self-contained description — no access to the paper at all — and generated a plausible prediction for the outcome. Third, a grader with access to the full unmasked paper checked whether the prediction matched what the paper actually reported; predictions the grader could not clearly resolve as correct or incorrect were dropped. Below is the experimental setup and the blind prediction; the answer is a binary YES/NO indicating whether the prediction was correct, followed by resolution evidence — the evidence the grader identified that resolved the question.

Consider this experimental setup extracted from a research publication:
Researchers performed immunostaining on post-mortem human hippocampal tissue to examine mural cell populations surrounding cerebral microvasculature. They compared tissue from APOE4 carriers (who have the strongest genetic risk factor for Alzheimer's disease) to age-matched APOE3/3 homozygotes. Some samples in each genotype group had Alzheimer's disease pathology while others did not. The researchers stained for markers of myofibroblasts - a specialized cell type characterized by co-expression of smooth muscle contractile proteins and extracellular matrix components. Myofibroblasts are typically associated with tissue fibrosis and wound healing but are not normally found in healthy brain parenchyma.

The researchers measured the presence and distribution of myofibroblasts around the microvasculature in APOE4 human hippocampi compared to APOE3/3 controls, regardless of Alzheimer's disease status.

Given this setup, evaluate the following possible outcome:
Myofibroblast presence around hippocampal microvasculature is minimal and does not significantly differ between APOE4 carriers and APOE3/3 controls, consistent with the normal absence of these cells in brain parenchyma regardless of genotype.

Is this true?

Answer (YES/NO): NO